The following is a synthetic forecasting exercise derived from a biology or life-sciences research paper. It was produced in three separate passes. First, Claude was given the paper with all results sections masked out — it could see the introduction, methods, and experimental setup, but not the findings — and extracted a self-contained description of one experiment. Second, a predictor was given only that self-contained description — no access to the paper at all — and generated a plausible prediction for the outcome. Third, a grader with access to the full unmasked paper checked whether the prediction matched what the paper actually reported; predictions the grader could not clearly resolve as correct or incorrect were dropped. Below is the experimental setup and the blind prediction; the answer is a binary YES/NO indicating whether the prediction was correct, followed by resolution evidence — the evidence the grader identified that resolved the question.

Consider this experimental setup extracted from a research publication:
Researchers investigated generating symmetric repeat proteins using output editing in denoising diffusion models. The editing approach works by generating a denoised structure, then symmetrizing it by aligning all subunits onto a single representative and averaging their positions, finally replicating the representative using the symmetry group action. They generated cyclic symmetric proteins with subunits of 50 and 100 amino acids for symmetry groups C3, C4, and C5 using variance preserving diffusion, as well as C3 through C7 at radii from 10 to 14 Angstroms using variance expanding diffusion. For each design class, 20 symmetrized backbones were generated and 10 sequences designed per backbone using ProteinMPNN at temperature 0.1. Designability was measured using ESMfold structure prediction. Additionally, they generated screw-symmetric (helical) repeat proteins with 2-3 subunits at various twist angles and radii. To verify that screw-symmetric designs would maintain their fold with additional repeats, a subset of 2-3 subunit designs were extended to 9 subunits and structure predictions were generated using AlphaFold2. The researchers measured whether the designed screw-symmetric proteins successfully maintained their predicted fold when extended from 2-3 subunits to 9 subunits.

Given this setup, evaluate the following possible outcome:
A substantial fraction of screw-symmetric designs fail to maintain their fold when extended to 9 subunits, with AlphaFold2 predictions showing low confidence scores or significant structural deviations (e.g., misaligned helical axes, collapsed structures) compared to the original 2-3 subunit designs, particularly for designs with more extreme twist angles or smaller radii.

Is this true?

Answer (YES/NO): NO